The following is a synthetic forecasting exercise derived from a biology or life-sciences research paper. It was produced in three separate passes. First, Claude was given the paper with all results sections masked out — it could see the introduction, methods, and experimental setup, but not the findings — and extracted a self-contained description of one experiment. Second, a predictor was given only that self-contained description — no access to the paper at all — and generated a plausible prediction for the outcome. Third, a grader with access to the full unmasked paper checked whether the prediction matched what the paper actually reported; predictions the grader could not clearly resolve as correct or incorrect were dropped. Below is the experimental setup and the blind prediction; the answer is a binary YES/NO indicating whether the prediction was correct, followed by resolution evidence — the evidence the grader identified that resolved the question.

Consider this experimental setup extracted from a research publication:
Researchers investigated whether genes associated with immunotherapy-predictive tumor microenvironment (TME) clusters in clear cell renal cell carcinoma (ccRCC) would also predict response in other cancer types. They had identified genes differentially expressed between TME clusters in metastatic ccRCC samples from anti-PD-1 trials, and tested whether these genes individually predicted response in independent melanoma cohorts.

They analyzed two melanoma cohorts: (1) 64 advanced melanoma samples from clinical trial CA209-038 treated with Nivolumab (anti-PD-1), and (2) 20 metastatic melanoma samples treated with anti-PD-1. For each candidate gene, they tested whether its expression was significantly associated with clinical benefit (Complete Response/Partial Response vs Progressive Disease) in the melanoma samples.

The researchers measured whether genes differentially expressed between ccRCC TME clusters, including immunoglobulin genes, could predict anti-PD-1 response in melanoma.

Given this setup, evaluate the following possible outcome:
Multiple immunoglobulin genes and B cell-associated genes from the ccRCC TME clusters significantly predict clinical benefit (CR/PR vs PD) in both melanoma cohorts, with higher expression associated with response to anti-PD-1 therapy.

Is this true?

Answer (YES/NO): NO